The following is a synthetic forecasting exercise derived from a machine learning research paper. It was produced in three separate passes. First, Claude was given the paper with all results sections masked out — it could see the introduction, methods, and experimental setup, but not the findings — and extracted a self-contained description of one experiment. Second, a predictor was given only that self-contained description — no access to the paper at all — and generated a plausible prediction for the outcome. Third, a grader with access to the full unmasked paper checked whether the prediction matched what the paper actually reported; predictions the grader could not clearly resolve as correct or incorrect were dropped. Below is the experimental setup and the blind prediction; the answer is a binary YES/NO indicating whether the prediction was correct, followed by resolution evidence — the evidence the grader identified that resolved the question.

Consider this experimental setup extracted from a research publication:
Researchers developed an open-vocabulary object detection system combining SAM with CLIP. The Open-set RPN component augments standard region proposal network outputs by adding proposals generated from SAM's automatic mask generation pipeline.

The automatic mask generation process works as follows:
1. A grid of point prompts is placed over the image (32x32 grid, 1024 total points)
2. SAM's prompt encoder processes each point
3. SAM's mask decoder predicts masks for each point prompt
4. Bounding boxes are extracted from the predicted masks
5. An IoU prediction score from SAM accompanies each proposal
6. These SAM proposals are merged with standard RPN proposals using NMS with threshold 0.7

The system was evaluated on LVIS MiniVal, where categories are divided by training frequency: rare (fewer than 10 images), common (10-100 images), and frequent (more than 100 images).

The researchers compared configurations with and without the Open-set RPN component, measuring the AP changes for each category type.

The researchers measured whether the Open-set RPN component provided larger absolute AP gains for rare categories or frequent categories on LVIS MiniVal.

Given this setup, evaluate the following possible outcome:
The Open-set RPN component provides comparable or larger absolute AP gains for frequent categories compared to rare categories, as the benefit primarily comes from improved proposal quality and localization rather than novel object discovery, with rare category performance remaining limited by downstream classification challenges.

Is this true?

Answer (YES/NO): YES